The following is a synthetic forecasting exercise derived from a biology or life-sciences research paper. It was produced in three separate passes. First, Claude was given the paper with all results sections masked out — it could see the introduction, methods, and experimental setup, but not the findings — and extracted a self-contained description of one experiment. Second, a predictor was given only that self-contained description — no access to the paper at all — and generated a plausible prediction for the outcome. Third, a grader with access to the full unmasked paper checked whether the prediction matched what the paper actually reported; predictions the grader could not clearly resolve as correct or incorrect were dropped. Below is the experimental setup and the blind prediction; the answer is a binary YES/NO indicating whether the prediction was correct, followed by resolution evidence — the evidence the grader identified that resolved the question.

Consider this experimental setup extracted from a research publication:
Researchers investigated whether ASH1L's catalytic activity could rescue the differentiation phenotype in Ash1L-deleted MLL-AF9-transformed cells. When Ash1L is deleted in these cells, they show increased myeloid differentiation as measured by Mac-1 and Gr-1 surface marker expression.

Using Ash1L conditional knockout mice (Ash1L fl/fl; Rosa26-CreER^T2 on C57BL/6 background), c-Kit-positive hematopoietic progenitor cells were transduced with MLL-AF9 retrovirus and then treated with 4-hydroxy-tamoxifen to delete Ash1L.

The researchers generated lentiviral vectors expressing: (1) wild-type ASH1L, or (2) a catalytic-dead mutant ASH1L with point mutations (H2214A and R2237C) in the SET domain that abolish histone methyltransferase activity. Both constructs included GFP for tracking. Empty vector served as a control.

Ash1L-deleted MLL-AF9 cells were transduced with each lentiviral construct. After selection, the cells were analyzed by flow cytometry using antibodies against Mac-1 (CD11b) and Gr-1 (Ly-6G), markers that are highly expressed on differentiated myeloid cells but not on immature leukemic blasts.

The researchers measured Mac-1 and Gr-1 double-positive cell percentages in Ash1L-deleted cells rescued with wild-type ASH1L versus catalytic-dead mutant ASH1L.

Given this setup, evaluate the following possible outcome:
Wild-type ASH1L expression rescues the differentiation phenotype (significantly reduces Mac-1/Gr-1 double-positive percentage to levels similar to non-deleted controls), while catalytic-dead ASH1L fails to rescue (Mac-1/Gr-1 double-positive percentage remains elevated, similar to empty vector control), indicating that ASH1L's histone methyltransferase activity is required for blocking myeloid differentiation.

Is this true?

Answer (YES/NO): YES